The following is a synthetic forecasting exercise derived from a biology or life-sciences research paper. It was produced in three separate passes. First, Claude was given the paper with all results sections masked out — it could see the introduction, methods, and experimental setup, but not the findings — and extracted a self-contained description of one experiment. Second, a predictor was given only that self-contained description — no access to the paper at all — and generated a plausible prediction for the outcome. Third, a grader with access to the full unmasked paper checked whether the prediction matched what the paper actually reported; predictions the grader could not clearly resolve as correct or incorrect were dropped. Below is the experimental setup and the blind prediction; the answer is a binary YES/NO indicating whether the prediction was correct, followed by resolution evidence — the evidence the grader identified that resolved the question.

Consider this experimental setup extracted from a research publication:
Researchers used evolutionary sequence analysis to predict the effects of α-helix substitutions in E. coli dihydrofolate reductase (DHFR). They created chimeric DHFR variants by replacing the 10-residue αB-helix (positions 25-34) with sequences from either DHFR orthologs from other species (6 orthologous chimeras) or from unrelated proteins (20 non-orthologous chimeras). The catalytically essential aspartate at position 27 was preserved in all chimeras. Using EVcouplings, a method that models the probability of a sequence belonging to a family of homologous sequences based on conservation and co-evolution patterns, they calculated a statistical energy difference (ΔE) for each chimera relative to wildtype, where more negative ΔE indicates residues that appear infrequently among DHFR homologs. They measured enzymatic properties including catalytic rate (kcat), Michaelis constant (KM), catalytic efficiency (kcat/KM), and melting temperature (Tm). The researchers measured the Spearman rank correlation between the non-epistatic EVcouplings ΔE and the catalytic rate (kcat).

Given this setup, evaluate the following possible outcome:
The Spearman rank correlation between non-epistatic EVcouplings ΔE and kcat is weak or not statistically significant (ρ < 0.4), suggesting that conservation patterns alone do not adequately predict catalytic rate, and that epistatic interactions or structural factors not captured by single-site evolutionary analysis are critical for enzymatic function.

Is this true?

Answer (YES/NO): NO